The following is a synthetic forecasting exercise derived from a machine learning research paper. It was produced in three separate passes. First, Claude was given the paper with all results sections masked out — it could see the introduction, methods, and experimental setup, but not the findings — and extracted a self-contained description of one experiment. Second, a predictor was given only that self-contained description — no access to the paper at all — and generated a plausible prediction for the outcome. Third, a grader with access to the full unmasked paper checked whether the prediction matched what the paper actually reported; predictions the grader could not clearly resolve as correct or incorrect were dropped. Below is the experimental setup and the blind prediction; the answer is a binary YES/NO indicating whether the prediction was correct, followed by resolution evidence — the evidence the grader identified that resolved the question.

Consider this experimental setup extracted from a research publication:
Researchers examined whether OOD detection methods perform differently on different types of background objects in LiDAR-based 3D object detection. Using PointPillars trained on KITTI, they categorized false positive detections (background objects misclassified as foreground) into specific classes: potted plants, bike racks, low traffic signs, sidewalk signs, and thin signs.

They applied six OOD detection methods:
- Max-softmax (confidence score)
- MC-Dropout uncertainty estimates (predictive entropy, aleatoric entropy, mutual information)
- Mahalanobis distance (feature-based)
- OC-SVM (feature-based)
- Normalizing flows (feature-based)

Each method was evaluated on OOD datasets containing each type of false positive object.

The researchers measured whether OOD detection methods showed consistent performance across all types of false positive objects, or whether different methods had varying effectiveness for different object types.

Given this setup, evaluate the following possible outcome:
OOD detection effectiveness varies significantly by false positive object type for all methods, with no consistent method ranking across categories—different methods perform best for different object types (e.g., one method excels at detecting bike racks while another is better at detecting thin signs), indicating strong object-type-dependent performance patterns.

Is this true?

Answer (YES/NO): YES